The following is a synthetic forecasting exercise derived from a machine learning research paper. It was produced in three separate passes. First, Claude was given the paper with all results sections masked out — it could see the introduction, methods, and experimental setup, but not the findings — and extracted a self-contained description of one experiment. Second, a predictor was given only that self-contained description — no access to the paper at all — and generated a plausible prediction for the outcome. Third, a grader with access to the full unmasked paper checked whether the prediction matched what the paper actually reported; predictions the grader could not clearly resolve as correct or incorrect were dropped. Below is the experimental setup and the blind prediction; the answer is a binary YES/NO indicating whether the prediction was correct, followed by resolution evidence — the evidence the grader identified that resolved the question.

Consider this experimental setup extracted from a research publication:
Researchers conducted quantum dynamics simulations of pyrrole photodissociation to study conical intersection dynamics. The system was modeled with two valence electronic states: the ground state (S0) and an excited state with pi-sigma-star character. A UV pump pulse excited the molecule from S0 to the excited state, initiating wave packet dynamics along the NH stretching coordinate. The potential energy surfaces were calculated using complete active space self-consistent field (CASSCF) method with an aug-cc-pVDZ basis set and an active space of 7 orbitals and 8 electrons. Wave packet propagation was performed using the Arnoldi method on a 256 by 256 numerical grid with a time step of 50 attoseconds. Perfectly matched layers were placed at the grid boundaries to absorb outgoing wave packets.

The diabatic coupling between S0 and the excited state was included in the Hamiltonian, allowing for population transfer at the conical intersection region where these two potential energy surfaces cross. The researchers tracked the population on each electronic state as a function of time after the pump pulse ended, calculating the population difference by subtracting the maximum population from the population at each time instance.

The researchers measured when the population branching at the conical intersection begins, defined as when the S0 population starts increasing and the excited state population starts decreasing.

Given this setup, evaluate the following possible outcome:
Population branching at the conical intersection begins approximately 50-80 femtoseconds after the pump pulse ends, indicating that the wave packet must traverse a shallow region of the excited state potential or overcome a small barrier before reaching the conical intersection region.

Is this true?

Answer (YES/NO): NO